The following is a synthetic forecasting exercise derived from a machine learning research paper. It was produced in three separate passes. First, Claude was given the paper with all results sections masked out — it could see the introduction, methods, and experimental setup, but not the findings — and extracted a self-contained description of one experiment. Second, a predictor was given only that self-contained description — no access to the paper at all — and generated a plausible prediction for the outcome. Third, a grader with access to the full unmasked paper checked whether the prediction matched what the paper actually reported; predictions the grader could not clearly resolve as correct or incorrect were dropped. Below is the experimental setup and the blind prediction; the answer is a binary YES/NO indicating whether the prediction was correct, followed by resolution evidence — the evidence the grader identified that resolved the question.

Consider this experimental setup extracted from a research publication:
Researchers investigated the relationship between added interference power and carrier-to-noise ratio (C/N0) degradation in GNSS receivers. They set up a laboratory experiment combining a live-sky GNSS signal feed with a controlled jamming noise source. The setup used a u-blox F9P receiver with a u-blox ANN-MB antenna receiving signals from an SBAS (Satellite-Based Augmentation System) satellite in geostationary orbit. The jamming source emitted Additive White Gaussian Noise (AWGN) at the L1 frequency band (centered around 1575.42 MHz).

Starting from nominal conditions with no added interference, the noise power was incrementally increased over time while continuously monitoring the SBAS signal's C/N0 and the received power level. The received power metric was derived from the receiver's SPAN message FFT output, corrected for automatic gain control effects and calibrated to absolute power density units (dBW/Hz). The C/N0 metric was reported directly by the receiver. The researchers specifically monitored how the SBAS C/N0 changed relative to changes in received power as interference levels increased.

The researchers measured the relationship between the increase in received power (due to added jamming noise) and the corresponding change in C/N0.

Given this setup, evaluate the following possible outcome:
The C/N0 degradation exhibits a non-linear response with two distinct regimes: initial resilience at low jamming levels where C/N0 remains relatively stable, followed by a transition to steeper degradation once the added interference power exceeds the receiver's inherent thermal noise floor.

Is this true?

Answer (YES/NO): YES